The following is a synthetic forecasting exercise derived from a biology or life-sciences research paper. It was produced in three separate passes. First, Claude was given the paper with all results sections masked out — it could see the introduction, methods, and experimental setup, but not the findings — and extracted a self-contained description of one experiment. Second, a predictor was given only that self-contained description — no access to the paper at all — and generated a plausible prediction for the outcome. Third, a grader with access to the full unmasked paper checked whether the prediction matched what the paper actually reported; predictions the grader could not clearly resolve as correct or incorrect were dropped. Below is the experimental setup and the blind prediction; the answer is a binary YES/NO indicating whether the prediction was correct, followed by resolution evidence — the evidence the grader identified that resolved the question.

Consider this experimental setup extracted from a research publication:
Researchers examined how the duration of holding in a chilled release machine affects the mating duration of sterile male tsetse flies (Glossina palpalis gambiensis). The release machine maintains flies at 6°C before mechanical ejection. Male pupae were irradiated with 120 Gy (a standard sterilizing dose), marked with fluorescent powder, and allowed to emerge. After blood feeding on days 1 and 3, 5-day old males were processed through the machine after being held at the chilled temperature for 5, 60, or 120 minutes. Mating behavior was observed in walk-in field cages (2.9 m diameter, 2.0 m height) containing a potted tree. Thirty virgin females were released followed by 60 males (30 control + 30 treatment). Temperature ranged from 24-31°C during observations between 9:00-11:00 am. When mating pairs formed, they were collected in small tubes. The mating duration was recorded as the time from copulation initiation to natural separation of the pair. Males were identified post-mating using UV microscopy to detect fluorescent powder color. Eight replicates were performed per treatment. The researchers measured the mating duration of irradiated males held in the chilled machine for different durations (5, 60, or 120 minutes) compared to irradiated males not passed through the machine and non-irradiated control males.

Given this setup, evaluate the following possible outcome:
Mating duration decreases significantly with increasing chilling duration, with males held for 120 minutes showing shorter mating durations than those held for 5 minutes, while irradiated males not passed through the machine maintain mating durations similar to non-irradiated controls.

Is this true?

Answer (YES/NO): NO